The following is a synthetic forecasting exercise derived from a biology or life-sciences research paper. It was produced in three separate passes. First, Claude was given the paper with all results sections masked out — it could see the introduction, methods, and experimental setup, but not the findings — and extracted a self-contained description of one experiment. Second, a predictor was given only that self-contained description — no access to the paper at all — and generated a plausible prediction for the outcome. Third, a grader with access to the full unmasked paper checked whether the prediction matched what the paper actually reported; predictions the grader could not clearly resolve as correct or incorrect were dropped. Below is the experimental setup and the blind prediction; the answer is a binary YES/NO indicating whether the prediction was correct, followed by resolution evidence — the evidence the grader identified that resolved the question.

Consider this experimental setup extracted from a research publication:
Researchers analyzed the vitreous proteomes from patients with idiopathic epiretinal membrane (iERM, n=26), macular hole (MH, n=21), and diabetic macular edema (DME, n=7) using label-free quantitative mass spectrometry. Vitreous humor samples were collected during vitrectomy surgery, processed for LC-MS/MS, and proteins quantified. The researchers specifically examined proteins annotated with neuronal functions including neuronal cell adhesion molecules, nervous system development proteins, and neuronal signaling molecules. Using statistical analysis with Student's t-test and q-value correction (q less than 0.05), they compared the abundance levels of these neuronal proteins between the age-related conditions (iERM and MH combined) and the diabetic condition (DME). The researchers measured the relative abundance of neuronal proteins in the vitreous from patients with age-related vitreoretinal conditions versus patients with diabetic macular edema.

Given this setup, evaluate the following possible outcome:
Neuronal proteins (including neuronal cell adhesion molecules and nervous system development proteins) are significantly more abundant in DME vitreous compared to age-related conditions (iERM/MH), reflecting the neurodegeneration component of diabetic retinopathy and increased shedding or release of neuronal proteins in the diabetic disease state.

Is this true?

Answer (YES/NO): NO